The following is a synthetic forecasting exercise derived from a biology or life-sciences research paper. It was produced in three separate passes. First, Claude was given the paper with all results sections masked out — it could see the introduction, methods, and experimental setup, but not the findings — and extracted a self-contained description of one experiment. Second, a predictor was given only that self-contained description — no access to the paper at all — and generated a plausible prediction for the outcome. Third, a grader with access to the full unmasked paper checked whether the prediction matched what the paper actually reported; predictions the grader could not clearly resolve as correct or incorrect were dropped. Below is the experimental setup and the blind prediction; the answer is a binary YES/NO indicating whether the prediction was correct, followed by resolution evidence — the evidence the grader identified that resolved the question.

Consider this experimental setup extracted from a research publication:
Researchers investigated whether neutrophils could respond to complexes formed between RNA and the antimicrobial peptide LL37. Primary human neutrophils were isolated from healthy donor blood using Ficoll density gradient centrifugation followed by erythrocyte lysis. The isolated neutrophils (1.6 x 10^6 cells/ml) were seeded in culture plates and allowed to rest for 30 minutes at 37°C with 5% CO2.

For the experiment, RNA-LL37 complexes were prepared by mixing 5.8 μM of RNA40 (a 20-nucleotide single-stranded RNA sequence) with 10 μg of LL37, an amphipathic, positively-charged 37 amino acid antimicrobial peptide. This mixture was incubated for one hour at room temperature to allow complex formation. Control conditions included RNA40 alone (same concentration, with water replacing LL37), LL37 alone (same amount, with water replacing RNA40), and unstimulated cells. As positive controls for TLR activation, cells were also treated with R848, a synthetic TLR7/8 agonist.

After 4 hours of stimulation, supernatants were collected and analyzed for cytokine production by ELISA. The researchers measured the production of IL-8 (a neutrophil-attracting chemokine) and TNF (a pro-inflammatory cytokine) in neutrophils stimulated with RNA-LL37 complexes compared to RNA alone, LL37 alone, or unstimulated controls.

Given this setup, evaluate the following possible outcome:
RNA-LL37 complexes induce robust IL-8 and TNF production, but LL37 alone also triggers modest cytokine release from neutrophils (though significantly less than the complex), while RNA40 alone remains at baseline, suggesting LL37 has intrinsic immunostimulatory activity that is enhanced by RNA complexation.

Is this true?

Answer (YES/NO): NO